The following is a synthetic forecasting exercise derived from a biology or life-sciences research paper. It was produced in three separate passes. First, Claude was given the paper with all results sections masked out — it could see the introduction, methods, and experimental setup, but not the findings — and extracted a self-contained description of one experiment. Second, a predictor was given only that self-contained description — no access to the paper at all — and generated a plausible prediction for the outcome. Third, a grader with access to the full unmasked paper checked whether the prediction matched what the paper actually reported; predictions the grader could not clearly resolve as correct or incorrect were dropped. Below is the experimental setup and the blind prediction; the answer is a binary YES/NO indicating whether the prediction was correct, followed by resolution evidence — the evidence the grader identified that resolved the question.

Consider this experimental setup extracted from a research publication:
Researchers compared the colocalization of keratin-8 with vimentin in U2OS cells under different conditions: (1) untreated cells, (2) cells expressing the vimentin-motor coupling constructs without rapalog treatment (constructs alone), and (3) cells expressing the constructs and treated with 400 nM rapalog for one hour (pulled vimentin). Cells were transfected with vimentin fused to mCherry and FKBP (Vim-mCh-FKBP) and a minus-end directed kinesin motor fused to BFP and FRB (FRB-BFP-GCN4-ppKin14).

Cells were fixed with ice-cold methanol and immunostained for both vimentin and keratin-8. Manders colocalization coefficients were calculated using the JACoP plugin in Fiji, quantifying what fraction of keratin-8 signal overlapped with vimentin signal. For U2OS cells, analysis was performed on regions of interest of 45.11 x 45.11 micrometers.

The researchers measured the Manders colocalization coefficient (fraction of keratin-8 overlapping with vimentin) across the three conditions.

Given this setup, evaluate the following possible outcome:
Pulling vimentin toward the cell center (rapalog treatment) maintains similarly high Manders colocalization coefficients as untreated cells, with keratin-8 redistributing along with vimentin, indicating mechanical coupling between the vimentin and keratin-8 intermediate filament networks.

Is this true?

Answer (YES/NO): YES